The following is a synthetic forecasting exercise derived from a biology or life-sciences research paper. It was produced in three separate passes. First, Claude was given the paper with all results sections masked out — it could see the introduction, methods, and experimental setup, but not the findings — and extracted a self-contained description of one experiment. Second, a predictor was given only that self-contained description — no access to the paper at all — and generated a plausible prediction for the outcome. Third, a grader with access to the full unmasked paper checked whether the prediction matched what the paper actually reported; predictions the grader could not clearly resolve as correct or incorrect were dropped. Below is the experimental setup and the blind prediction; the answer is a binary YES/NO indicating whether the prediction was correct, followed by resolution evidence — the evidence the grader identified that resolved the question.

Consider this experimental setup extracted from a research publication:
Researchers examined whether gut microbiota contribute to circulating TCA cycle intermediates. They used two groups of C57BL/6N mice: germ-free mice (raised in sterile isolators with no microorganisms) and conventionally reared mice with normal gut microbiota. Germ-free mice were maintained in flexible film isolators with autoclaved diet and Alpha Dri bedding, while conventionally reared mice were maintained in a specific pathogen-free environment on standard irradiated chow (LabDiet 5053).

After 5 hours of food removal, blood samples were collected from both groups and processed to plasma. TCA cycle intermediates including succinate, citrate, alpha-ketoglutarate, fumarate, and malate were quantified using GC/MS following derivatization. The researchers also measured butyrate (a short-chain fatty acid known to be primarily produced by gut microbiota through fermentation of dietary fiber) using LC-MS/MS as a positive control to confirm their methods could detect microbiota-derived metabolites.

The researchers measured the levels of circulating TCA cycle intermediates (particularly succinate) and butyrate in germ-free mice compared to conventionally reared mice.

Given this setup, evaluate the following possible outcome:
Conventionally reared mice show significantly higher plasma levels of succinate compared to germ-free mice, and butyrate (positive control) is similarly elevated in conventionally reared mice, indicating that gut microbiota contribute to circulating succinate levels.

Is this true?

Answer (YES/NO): NO